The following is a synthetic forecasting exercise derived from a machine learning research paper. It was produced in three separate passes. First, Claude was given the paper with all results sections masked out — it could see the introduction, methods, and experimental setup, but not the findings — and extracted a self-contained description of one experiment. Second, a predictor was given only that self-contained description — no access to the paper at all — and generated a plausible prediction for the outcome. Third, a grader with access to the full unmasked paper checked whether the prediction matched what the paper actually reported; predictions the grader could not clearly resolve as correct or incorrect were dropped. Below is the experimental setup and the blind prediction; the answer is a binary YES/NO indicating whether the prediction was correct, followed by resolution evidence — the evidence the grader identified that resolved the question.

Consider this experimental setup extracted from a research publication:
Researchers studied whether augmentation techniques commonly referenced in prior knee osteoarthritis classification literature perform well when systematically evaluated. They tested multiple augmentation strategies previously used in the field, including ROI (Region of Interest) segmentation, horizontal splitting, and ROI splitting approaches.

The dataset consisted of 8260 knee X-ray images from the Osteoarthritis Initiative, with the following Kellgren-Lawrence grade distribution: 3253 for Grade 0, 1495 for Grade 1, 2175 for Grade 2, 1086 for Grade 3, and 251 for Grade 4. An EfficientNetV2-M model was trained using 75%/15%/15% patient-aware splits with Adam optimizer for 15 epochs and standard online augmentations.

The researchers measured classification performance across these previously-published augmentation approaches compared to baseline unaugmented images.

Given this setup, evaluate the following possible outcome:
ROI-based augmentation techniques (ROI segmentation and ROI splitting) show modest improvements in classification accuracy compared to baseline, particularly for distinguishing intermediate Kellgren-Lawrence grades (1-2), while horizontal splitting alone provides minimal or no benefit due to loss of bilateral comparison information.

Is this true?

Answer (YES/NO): NO